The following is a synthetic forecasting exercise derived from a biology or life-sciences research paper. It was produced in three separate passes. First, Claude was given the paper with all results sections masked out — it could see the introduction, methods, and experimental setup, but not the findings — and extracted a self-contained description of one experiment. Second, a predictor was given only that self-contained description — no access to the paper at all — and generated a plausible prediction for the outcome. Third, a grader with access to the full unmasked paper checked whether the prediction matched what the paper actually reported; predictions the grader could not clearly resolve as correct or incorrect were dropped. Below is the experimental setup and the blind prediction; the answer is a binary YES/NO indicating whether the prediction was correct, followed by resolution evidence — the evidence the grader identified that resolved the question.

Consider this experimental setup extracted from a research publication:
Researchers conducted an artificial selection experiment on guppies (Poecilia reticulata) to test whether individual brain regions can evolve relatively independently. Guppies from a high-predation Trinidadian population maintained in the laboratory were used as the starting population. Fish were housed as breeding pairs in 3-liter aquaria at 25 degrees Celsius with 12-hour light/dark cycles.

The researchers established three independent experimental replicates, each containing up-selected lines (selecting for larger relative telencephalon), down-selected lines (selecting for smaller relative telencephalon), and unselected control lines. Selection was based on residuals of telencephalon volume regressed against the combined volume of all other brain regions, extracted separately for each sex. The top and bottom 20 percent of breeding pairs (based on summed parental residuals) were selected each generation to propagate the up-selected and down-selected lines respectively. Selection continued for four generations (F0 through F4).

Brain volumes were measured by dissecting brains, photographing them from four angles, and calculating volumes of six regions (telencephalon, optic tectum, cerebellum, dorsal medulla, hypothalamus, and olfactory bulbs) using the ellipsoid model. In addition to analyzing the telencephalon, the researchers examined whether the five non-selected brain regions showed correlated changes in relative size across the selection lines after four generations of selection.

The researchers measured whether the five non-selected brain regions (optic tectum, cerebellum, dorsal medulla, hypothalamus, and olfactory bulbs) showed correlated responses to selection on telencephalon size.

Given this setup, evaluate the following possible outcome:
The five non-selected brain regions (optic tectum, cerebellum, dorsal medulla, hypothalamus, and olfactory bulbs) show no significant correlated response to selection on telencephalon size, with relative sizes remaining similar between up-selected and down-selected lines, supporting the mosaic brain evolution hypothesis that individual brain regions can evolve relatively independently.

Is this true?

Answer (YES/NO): YES